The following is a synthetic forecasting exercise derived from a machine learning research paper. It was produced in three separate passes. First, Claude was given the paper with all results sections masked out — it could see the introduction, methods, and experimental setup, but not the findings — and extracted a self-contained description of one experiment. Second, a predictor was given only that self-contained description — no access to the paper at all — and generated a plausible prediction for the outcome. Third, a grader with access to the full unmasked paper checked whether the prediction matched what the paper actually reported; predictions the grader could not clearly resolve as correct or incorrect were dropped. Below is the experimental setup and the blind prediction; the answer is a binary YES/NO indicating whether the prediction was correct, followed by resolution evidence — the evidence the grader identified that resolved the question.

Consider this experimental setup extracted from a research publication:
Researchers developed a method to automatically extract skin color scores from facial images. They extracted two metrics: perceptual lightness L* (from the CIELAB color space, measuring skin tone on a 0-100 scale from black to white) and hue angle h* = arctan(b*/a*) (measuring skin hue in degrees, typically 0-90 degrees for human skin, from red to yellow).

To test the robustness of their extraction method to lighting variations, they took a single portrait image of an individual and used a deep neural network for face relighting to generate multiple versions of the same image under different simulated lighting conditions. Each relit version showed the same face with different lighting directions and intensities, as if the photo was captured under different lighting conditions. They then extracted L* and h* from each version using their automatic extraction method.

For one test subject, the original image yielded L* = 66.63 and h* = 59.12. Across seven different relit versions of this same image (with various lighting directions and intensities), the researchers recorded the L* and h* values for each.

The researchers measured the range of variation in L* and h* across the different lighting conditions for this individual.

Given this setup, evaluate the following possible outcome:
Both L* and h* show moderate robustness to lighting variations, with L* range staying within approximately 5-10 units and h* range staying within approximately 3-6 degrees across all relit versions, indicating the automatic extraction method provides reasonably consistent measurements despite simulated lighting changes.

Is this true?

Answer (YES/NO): NO